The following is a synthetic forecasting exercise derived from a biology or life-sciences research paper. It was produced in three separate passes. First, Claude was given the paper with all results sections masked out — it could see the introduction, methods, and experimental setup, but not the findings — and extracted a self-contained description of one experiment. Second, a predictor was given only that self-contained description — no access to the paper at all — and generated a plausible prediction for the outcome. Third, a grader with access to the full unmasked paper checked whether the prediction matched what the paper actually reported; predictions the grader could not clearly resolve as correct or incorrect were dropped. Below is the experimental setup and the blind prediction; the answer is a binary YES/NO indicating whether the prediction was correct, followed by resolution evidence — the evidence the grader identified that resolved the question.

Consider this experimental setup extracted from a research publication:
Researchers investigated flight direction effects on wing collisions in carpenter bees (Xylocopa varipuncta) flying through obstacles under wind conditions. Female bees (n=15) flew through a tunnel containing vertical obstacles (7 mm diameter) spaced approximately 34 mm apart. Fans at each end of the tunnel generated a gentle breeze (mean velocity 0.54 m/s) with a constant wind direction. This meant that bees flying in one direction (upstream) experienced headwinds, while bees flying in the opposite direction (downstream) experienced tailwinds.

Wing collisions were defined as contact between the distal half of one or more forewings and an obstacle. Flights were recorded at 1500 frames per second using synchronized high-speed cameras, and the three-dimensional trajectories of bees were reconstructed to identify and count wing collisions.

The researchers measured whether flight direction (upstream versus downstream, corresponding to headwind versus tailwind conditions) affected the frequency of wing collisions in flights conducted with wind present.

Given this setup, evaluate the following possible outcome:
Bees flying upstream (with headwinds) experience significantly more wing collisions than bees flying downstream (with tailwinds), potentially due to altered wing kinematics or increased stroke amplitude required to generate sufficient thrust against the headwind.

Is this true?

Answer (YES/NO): YES